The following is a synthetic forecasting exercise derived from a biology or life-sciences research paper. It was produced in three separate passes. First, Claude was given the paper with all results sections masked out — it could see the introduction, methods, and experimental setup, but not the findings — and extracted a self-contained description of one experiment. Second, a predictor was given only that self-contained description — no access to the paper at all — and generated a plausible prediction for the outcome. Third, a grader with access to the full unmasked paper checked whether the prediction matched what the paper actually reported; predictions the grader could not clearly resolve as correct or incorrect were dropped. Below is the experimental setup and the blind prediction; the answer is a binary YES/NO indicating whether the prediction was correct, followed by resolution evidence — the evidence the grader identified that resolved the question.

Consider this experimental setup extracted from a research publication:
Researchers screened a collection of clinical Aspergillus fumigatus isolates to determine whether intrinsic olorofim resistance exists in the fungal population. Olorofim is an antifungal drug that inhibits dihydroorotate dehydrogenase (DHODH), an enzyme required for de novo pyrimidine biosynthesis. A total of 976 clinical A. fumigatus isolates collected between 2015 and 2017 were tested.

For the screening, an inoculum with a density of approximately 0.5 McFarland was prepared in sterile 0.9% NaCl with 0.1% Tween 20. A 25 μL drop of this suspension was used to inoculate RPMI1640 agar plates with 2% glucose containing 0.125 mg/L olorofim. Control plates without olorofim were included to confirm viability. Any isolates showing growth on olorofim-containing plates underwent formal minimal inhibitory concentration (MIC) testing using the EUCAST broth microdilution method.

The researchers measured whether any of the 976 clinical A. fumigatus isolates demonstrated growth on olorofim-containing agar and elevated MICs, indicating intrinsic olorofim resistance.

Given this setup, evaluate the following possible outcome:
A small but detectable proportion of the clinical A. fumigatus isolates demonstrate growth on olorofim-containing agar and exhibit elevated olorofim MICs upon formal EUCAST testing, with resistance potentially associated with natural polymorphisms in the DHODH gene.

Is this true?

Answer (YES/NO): NO